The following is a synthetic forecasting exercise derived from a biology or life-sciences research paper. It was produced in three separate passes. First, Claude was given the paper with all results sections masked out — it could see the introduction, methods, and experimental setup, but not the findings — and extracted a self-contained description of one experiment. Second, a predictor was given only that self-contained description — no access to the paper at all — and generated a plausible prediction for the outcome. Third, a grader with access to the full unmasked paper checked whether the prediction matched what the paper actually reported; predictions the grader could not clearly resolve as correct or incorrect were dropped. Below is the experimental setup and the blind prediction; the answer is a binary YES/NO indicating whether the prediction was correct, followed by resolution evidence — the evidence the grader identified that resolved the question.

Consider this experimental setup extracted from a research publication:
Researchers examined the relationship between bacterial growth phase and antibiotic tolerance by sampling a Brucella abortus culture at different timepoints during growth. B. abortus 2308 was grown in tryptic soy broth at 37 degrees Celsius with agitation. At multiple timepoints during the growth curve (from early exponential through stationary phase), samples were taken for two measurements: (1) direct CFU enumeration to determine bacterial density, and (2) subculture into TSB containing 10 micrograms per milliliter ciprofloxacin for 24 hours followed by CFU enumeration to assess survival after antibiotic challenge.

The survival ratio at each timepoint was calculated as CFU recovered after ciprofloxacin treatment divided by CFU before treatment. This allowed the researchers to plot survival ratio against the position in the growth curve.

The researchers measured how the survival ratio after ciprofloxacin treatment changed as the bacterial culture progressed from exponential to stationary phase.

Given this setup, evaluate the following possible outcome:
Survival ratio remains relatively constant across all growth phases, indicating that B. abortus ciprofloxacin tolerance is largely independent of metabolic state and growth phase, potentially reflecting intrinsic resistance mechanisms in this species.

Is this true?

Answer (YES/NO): NO